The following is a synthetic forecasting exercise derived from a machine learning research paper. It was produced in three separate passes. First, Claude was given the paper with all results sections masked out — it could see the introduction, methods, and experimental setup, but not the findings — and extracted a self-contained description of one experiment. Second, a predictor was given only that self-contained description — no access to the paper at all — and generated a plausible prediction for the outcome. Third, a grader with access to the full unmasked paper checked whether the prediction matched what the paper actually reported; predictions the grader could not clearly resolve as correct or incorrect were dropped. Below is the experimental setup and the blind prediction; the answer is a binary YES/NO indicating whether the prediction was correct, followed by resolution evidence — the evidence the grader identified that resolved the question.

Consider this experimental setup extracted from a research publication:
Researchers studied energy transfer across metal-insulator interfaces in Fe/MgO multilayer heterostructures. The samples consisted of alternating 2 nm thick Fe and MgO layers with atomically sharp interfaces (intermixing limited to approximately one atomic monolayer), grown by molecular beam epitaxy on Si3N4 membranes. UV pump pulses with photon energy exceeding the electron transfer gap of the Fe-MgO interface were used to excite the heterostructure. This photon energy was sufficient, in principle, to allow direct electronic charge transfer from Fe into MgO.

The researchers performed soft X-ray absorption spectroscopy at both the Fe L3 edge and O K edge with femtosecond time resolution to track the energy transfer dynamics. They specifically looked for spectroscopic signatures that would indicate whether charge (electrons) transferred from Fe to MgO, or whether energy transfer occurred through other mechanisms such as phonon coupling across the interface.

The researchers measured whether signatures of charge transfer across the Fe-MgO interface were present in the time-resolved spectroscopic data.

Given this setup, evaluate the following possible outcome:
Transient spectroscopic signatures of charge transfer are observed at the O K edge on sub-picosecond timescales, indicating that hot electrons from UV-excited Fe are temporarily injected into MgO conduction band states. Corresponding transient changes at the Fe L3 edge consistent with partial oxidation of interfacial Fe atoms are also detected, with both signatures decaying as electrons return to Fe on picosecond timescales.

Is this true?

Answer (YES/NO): NO